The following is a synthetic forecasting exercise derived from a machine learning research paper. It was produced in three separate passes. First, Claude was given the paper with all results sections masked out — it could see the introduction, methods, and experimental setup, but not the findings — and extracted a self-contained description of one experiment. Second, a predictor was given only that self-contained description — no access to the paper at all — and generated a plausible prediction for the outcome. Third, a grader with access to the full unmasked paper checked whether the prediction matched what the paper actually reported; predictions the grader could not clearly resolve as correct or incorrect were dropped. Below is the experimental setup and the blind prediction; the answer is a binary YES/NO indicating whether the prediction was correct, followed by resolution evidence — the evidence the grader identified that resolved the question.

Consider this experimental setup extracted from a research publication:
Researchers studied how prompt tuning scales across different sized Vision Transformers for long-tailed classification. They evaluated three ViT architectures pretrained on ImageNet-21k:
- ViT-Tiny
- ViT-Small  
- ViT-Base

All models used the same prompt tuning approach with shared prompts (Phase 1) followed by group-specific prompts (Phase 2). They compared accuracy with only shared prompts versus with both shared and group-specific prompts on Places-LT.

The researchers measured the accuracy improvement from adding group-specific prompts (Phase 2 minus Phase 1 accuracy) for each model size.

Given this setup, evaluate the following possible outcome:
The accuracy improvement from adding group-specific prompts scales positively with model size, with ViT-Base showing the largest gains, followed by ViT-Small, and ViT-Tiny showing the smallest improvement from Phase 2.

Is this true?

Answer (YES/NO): NO